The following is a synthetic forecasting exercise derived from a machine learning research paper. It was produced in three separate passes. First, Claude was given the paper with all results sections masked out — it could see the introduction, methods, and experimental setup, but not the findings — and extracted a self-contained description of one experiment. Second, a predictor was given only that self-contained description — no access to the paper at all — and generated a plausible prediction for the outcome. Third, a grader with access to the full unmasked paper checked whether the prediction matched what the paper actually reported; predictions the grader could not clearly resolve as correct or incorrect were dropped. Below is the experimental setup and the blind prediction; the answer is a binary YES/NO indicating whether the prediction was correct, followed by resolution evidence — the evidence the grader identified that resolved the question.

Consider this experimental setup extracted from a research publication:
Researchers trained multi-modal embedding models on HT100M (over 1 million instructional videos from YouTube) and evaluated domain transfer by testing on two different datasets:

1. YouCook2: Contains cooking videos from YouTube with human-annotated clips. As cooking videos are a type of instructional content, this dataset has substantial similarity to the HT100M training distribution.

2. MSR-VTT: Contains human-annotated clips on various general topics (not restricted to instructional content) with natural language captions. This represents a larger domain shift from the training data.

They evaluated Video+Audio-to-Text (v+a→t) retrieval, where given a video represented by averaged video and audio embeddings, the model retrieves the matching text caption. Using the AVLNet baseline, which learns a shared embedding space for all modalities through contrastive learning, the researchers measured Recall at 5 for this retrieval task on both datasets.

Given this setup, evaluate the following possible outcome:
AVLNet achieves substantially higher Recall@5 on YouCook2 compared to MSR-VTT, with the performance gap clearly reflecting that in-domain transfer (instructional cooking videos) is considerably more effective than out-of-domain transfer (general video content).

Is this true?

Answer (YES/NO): YES